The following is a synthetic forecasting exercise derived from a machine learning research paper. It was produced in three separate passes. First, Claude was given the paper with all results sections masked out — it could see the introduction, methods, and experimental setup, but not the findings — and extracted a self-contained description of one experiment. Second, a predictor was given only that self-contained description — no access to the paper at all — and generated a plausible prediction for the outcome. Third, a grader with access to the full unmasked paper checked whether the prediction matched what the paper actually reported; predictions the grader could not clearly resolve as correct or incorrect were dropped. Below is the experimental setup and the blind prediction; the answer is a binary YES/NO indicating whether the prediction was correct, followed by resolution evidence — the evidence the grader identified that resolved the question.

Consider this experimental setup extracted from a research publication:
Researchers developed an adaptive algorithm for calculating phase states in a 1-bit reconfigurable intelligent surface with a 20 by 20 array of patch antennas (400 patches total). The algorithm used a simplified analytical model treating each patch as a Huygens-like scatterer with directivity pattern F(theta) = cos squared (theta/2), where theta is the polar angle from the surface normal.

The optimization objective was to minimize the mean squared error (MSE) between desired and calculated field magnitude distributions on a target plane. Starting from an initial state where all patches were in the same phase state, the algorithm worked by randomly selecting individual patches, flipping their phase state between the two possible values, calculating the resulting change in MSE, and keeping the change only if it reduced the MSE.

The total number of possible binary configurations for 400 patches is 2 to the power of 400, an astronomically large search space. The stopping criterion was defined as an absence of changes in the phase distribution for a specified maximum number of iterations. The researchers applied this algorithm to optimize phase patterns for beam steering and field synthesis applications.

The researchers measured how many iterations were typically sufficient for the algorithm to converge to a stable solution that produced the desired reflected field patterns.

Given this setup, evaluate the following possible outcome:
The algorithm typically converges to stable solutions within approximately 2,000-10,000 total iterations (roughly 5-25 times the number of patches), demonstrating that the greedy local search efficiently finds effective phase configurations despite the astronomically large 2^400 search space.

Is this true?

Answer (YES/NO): NO